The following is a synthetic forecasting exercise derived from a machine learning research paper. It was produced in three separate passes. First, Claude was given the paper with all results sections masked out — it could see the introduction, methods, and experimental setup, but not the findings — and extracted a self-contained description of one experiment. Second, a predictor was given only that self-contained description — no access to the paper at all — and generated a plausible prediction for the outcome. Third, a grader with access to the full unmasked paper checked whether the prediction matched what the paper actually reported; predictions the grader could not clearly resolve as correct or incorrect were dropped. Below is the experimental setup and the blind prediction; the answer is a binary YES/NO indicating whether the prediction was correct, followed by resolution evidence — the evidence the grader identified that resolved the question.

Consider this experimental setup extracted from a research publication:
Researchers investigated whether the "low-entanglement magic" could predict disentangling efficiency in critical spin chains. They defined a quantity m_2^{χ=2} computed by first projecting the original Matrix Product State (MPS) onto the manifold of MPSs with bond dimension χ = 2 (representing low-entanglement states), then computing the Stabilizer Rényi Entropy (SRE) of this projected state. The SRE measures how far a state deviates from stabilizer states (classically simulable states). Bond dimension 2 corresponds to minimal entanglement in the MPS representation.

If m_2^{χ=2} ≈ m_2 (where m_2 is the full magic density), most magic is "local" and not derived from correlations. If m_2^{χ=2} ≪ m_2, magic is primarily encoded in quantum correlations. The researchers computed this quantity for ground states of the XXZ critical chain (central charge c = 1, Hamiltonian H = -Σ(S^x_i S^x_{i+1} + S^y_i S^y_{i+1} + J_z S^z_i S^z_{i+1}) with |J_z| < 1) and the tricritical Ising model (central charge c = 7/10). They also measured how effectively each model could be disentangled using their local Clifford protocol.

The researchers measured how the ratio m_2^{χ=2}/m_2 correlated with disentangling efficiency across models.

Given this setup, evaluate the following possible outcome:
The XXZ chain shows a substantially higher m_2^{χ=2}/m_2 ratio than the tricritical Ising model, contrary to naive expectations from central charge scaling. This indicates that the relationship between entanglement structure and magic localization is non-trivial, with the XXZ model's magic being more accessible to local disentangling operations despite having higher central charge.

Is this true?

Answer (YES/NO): NO